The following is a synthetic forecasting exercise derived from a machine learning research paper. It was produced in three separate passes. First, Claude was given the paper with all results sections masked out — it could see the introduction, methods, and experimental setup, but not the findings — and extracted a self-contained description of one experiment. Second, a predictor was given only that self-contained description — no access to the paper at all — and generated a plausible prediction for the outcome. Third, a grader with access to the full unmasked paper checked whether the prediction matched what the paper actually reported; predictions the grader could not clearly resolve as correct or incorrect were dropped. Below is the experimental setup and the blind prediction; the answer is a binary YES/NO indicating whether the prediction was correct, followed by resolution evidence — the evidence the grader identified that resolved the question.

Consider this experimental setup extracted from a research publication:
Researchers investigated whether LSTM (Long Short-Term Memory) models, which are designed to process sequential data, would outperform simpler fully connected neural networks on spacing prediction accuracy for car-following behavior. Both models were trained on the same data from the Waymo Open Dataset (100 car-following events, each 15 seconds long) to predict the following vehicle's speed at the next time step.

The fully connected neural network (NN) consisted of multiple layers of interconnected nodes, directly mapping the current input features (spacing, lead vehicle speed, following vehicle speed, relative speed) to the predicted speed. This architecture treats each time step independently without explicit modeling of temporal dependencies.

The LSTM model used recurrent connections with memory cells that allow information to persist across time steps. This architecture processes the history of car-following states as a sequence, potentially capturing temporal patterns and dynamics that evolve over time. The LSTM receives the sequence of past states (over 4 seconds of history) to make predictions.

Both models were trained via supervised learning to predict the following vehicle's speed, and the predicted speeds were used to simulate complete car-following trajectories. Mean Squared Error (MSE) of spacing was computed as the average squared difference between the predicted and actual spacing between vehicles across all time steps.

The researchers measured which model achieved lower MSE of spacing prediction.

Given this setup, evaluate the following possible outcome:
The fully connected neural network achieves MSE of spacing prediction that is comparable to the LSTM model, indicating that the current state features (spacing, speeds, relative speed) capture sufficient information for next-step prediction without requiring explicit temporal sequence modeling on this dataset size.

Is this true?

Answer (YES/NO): NO